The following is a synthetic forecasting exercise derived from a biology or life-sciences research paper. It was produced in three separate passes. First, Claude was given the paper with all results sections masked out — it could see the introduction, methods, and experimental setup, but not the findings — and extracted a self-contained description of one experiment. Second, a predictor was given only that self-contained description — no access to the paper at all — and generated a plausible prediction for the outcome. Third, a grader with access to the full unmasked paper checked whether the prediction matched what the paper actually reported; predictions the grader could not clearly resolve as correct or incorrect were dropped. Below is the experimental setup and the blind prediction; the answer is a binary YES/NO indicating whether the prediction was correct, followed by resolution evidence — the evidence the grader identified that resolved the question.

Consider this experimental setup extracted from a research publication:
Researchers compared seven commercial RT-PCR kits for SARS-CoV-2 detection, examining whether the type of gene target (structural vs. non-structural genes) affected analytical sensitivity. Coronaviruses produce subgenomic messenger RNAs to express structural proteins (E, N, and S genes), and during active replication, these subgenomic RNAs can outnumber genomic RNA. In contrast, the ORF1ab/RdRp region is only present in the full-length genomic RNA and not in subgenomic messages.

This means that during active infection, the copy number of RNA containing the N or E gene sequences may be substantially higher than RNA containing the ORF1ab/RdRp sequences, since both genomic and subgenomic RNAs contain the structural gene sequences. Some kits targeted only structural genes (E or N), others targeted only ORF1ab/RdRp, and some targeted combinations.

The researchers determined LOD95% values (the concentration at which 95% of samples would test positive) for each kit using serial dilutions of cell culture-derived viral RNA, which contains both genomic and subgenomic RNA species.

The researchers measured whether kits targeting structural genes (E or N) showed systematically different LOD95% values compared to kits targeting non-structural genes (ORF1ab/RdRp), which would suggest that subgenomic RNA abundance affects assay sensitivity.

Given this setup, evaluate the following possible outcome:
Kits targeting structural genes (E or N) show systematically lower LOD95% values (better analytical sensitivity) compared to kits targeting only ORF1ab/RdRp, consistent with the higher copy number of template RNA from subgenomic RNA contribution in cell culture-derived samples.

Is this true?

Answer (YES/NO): YES